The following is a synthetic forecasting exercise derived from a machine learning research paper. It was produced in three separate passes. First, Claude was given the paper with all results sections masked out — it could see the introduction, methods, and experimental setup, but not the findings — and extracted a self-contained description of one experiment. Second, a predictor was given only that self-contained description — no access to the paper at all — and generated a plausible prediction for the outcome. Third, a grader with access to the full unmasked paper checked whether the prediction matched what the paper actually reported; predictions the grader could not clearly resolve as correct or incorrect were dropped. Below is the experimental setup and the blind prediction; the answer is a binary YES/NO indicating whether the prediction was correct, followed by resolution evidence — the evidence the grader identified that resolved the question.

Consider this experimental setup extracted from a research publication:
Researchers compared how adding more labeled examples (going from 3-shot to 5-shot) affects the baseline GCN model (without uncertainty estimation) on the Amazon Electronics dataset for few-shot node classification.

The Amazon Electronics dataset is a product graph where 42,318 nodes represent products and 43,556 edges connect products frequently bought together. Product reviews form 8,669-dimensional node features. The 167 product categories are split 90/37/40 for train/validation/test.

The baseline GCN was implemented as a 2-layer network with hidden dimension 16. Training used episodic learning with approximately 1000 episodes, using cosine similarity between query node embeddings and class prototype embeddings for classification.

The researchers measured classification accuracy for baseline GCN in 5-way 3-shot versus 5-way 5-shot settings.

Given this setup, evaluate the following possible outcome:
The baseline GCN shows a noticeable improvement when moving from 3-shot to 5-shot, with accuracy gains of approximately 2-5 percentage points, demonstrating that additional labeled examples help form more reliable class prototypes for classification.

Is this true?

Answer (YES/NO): NO